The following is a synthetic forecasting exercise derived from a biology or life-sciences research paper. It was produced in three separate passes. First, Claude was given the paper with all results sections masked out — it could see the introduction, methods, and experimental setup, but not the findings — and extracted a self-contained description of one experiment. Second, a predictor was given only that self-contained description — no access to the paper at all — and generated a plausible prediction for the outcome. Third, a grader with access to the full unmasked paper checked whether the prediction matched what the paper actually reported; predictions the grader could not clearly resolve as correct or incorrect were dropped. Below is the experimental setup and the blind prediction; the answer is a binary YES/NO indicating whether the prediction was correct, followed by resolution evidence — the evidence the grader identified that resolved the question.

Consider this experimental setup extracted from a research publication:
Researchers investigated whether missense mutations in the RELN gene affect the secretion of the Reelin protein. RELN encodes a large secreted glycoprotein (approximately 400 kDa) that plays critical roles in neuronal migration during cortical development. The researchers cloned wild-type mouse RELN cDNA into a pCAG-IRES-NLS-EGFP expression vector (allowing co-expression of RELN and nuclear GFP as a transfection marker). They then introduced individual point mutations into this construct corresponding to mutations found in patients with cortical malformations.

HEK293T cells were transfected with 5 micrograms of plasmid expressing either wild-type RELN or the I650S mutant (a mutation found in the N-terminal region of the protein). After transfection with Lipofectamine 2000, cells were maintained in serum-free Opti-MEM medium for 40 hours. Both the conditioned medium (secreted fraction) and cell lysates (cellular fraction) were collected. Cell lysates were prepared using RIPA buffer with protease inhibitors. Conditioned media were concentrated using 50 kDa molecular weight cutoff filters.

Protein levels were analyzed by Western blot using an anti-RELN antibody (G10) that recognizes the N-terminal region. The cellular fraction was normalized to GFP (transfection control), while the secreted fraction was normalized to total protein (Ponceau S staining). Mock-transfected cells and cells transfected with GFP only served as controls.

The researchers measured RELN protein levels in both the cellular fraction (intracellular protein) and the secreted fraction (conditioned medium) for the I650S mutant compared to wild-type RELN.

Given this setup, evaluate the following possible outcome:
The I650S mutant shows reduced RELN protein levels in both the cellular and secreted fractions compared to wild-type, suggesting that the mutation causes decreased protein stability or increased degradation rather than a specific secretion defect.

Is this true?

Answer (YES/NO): NO